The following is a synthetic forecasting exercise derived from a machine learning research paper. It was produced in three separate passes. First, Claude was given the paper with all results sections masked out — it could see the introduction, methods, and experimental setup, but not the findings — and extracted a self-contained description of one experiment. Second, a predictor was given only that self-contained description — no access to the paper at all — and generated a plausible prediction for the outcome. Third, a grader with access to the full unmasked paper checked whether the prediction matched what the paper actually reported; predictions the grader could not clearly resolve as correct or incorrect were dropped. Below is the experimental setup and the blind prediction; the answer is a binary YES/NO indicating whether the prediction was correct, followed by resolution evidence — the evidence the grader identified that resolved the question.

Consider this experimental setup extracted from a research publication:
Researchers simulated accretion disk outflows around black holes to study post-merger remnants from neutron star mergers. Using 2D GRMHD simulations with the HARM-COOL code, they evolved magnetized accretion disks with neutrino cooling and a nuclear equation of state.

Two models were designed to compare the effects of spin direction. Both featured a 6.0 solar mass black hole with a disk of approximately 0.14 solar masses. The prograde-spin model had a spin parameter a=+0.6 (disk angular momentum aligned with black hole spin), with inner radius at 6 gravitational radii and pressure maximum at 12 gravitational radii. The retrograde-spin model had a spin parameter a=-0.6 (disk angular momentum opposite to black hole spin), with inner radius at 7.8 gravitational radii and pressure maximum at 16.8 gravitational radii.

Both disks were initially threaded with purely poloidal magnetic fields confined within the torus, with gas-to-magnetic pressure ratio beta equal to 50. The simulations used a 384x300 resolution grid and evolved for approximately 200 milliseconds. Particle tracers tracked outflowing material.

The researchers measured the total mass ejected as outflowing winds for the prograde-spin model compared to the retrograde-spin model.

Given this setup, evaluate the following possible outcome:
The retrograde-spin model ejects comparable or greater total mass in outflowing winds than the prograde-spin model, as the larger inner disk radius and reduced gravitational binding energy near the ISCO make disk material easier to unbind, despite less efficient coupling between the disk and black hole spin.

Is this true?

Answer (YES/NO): NO